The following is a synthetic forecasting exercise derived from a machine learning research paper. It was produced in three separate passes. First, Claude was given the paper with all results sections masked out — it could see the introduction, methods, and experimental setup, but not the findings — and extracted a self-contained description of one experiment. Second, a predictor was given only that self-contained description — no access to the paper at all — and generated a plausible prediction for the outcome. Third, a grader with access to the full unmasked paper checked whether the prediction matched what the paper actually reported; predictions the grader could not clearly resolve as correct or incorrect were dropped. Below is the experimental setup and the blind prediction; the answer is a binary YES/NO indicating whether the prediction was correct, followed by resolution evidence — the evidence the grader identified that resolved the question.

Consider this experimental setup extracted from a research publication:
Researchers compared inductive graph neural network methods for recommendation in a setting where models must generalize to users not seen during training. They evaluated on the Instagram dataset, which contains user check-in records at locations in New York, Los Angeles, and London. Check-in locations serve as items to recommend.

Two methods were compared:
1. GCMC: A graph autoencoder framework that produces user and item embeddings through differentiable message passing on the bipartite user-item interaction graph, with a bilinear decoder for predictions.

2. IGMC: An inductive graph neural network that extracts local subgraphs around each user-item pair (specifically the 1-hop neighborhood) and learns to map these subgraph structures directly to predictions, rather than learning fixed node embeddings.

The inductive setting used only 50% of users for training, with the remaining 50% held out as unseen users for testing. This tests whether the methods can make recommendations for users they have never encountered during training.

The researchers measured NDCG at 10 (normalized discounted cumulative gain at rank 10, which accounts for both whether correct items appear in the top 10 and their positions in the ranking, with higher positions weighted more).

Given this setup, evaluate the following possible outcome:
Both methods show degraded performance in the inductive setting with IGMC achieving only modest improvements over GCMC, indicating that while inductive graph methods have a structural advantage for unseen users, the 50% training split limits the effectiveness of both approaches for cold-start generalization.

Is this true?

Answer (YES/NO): YES